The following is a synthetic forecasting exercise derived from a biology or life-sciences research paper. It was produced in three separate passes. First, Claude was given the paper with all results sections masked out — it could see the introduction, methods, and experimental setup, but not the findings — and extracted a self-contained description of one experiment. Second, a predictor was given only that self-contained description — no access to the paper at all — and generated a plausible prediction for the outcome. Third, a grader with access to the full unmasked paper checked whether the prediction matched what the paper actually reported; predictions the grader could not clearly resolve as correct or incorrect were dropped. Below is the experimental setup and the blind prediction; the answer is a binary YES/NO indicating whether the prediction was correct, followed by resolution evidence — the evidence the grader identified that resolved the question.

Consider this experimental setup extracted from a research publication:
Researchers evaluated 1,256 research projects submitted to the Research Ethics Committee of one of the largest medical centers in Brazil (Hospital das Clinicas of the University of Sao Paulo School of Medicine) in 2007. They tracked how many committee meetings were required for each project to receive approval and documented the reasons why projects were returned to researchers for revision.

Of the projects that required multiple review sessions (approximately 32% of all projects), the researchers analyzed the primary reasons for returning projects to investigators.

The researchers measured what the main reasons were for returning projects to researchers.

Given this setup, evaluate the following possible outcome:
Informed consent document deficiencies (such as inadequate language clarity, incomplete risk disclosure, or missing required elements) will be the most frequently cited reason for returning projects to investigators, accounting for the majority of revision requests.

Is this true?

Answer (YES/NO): YES